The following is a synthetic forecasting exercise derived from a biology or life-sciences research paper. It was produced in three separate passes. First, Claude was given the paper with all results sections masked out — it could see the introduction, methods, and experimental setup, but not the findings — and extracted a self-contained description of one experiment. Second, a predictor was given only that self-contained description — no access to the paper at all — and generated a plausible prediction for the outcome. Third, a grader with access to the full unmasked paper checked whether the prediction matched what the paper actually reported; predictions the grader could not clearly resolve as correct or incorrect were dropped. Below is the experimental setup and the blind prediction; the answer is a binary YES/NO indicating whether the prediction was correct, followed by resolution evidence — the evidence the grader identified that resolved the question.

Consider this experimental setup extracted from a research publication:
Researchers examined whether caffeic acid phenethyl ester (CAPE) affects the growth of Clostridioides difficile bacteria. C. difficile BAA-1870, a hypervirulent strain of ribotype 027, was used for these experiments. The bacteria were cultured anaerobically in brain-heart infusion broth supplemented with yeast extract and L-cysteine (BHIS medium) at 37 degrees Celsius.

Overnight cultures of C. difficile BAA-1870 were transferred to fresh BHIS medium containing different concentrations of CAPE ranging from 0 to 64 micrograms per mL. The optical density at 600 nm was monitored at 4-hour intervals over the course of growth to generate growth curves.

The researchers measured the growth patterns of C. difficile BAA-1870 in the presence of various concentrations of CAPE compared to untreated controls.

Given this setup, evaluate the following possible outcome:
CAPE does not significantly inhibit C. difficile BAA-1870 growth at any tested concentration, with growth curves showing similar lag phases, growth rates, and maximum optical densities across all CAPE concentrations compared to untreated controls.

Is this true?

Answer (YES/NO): NO